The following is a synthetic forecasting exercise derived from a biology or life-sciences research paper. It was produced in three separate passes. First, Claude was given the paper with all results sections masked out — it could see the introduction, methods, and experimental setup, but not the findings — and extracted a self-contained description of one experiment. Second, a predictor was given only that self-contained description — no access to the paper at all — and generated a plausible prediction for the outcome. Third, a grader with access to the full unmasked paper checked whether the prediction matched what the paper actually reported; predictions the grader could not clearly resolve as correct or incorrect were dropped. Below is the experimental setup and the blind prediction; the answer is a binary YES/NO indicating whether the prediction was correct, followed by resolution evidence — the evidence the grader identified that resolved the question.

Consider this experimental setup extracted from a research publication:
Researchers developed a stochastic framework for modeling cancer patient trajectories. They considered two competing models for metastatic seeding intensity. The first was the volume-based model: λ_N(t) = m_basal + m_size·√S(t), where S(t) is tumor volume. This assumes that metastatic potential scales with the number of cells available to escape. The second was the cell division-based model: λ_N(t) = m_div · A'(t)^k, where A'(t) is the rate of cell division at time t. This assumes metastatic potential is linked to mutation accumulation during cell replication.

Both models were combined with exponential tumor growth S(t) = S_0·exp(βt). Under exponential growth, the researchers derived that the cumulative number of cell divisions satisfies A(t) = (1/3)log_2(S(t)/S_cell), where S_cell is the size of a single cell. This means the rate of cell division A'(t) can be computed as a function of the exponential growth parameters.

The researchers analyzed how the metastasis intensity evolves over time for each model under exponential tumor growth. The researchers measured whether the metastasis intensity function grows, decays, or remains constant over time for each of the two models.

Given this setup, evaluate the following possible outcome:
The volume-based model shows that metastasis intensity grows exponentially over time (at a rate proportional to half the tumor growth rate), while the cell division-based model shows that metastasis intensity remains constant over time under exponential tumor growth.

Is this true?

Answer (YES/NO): YES